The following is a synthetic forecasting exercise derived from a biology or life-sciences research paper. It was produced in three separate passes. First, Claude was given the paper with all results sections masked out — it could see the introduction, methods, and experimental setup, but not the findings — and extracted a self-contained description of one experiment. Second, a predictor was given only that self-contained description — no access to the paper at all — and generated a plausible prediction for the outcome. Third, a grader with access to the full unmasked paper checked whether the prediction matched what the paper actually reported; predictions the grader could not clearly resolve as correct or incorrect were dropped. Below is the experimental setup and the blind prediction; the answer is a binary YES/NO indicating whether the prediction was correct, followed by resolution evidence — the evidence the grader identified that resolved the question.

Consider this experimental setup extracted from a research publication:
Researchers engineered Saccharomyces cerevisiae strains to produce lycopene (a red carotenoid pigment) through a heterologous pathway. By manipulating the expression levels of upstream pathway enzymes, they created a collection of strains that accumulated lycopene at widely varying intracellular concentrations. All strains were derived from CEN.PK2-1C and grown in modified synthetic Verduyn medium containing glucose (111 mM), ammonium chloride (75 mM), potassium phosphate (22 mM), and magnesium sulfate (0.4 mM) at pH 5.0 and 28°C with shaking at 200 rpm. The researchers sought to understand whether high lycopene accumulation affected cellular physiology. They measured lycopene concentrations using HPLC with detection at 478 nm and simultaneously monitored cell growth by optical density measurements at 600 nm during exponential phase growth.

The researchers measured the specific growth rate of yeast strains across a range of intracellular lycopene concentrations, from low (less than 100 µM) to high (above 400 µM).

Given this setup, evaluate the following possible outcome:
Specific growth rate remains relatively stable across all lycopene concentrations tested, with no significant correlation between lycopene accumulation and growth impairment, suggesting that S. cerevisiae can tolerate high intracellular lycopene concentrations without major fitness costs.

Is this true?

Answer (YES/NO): NO